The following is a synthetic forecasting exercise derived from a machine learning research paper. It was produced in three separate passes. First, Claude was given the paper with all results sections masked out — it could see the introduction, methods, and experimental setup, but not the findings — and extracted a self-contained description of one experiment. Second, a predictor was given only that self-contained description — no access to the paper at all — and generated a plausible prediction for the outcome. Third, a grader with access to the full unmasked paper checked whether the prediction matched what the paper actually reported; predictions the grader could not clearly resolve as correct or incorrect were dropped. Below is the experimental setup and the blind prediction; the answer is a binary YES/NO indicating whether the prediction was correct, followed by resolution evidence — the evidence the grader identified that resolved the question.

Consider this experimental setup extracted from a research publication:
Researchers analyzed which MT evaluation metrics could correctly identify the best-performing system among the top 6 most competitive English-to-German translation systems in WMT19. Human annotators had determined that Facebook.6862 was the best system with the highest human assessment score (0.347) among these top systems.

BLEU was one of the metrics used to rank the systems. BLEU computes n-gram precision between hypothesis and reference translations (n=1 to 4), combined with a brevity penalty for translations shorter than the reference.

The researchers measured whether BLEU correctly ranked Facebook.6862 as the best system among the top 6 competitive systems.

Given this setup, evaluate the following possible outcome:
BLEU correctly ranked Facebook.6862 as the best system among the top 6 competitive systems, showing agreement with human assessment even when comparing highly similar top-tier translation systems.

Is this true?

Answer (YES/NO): NO